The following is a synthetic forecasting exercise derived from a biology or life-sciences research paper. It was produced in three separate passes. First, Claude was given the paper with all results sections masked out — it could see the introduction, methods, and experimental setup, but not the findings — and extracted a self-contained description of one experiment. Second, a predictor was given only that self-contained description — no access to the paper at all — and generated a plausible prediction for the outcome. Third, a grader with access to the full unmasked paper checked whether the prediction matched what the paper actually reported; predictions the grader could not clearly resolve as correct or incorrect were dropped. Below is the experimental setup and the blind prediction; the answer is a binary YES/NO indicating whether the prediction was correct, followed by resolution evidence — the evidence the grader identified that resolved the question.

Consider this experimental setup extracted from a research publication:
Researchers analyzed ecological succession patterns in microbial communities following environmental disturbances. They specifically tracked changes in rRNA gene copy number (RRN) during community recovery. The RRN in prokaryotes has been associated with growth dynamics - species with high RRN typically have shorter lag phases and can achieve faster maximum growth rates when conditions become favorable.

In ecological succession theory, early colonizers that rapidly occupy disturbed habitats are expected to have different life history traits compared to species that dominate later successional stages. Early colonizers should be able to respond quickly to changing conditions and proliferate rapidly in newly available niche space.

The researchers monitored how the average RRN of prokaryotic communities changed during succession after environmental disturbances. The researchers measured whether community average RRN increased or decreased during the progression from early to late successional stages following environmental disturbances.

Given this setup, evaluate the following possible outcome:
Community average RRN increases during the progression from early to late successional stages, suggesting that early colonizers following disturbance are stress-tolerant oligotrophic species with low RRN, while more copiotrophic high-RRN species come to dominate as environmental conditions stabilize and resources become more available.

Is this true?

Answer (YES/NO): NO